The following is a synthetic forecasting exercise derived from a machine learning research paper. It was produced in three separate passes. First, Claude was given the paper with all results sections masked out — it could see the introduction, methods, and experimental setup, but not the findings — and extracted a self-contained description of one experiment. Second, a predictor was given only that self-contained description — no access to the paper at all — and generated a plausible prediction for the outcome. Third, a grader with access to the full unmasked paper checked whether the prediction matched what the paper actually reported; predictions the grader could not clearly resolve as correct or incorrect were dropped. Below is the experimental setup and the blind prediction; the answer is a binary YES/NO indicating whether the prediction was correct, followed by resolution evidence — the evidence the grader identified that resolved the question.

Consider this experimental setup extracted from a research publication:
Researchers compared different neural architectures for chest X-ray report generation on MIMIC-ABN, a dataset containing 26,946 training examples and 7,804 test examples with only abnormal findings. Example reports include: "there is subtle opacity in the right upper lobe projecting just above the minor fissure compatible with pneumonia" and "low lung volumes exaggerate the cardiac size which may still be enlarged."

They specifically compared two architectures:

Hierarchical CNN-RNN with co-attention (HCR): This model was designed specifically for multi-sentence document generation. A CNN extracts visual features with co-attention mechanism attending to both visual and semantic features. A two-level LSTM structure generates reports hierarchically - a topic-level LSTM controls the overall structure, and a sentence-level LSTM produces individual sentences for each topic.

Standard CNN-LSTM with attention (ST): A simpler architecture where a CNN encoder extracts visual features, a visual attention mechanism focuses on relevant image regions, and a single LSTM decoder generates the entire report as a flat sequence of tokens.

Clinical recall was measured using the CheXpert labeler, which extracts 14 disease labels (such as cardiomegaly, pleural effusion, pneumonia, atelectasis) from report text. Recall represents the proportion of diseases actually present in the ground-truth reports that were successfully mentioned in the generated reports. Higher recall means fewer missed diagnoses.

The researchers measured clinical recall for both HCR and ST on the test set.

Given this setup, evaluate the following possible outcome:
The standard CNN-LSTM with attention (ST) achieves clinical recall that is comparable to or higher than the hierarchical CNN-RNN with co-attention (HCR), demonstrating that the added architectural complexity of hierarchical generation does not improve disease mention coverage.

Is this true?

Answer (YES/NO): YES